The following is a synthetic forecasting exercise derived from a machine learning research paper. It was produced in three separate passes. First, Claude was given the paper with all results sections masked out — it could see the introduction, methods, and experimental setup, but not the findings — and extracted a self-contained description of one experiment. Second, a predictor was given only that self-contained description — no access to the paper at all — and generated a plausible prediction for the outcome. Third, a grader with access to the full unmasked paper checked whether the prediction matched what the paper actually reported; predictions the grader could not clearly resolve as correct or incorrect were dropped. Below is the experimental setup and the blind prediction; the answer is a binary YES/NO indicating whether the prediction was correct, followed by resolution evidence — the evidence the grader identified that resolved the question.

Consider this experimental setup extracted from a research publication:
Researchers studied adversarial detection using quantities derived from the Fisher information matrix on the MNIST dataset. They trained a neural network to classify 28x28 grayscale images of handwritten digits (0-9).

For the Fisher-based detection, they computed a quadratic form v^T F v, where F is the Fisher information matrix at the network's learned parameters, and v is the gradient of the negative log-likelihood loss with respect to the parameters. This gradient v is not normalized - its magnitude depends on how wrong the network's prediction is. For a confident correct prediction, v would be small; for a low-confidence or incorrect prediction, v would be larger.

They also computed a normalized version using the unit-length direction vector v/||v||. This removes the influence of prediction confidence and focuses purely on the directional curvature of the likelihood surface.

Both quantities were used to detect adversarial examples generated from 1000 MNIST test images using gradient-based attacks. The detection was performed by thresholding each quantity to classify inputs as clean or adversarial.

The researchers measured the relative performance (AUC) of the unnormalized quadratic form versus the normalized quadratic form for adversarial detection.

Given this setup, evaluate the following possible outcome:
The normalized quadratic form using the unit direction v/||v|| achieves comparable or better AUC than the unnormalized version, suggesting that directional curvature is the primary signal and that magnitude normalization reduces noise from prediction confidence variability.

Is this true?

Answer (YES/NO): YES